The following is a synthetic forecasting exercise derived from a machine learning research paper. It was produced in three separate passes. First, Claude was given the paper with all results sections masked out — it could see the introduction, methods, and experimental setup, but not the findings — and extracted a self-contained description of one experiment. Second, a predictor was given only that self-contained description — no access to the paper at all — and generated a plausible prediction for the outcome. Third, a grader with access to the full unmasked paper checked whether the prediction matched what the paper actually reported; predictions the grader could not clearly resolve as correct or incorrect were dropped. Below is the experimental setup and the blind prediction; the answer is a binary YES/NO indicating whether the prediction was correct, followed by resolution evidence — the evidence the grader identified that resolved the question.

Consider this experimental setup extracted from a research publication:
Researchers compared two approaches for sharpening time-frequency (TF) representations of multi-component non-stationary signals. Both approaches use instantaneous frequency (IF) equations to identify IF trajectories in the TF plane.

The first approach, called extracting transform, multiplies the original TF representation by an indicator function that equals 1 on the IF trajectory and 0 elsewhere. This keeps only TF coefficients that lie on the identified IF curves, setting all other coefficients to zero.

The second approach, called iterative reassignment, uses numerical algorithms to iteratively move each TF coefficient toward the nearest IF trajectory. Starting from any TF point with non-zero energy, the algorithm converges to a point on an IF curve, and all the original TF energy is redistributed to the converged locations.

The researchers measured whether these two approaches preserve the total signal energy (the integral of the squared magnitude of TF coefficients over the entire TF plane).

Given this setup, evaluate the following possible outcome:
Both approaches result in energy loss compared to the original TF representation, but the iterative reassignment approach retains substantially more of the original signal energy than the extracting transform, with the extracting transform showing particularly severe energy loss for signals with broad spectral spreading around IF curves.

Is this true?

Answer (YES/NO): NO